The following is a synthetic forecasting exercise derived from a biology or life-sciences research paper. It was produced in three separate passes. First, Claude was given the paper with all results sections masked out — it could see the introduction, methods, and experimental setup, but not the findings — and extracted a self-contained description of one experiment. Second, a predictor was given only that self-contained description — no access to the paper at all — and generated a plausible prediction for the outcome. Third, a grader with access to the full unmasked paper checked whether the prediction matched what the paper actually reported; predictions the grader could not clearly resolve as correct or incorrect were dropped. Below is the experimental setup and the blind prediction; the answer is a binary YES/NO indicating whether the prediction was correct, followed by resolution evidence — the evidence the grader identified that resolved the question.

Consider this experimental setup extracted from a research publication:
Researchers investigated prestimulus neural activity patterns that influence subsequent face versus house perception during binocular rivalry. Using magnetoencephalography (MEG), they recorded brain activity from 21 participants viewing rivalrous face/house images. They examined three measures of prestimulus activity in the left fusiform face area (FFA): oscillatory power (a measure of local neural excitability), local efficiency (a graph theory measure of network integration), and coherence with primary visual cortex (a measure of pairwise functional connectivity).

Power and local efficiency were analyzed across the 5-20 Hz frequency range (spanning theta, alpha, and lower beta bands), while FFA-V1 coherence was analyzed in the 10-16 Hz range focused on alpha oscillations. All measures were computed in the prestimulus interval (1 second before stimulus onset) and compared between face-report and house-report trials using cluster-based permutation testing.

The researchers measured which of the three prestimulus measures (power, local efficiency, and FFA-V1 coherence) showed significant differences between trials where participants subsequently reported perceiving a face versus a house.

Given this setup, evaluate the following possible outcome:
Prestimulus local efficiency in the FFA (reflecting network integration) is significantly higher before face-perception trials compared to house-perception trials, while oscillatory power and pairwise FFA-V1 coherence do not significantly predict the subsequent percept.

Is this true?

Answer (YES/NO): NO